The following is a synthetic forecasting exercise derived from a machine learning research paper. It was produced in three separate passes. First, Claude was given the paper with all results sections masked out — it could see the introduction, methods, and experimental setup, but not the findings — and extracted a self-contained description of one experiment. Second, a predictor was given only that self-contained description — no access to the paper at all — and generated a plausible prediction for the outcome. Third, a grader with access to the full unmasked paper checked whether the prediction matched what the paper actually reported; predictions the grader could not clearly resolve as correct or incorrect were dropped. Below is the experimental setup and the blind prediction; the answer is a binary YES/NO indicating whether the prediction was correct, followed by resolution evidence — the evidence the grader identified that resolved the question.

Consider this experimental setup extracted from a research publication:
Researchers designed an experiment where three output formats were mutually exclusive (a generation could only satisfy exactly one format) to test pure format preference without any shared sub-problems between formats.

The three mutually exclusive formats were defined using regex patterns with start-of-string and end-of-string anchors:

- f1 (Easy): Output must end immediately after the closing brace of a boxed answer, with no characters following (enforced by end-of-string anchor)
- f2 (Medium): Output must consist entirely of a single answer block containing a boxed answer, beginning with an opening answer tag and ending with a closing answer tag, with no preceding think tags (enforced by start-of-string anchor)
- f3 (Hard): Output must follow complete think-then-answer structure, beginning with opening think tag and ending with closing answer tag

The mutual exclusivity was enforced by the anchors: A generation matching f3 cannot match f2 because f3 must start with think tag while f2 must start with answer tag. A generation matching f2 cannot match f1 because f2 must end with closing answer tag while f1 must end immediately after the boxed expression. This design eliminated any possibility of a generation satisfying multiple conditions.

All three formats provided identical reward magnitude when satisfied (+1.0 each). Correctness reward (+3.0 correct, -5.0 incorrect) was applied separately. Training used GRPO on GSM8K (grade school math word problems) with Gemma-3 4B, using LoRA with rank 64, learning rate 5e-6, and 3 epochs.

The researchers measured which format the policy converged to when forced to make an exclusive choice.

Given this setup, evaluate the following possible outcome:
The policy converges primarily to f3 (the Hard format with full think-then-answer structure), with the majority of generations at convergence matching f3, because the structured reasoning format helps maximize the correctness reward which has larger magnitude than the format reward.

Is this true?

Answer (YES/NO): NO